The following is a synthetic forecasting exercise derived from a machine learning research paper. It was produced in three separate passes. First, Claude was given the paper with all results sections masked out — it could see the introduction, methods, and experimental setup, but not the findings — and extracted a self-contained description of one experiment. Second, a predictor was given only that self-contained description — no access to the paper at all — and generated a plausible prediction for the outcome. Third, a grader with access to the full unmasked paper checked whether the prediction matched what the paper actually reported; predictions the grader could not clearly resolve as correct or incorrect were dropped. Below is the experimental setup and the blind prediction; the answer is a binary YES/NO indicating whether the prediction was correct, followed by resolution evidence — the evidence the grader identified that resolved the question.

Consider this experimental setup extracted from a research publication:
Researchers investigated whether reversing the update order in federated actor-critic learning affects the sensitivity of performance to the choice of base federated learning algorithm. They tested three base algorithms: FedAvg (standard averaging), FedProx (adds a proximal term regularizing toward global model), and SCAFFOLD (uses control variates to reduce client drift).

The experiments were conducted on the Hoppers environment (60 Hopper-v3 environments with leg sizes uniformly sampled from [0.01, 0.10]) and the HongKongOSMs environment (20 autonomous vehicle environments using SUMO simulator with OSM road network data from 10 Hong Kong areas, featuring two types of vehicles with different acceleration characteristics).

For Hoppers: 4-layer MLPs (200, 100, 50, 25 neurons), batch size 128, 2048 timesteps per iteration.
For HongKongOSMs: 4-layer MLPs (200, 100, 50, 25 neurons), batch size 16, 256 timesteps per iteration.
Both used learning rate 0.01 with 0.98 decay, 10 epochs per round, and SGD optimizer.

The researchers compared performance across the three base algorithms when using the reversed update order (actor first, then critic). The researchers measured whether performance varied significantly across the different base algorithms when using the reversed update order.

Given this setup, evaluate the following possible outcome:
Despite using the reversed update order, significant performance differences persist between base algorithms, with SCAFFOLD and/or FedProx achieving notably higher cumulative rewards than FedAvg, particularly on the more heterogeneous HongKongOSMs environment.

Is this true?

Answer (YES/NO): NO